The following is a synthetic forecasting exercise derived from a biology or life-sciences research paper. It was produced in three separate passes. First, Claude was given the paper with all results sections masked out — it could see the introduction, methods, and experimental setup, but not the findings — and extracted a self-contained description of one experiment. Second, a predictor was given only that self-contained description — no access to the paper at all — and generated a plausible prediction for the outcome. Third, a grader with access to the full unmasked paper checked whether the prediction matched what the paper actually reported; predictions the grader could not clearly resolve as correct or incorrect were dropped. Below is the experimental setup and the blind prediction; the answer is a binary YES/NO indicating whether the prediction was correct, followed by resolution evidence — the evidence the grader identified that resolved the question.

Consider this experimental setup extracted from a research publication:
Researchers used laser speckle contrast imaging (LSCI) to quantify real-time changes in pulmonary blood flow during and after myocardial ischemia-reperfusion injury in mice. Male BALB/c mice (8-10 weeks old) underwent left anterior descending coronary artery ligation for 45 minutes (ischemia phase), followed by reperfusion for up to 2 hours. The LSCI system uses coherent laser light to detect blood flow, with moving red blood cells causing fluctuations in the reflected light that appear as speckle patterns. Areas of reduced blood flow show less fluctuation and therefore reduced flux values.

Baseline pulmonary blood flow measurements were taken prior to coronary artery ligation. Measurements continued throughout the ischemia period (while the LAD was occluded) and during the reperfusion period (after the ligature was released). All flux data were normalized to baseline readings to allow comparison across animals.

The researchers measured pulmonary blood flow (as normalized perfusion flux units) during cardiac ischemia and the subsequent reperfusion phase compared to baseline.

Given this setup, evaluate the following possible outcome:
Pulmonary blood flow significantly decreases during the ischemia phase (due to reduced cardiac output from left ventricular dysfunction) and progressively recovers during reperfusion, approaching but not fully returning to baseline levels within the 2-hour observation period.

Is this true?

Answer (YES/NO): NO